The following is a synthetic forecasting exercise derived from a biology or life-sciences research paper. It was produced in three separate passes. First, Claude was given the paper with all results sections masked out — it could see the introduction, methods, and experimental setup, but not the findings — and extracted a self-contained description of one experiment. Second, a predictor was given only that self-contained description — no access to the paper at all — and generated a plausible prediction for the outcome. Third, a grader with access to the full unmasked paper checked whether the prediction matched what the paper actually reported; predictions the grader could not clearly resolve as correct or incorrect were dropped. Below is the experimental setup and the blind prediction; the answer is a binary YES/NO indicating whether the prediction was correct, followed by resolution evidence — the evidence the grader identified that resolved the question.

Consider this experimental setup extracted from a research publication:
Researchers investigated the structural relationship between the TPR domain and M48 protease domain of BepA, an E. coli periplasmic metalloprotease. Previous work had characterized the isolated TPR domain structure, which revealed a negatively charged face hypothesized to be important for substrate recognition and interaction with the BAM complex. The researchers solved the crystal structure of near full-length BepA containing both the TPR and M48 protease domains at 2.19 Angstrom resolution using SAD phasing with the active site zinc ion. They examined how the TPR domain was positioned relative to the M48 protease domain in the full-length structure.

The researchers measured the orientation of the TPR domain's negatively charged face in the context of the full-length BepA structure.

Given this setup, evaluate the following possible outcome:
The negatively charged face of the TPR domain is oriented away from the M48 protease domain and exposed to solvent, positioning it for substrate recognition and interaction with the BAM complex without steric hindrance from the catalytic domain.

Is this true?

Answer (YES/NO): NO